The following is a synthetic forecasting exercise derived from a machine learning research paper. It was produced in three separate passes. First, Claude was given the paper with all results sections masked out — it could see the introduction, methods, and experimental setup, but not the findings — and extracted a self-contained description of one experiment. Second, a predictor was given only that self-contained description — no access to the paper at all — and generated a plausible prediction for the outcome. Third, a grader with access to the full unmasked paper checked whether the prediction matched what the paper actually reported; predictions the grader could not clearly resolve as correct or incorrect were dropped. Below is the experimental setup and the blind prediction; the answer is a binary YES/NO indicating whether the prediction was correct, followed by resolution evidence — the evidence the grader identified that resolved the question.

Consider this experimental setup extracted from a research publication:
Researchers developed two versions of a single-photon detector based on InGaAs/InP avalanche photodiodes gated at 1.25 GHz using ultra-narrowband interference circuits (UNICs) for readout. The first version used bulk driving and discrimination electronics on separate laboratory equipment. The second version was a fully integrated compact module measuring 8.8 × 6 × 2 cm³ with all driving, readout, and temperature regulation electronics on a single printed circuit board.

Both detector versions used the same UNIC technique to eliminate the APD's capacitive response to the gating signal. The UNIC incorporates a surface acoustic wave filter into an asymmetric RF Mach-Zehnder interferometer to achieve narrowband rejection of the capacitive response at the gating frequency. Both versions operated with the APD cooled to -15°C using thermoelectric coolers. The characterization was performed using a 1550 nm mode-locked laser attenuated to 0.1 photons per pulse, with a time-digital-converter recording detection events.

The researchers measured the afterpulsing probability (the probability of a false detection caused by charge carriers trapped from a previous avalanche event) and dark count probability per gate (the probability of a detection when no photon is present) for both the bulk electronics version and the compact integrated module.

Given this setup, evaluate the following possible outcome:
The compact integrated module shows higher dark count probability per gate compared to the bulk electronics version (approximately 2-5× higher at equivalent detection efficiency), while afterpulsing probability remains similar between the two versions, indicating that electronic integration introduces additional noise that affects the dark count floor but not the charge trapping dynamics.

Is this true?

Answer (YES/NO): NO